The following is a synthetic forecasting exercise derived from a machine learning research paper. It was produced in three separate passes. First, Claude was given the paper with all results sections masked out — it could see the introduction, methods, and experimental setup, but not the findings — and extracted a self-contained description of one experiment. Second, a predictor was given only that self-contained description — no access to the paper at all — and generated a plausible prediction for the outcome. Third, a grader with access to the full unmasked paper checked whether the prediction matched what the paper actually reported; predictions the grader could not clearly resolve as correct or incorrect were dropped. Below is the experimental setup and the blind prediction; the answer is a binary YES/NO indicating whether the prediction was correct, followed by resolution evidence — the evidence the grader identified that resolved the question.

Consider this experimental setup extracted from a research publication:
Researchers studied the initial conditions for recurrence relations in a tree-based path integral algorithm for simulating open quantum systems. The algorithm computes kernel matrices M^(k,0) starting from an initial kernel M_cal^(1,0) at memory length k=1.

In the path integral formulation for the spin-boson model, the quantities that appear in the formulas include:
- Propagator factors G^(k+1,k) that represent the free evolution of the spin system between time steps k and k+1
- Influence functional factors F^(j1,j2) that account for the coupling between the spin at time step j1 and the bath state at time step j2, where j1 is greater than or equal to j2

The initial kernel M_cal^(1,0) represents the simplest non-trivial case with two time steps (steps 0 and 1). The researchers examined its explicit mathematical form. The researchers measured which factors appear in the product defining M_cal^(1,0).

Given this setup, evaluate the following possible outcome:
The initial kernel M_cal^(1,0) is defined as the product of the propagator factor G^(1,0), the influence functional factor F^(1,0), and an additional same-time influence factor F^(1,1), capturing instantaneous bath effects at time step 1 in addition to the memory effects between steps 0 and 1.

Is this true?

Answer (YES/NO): NO